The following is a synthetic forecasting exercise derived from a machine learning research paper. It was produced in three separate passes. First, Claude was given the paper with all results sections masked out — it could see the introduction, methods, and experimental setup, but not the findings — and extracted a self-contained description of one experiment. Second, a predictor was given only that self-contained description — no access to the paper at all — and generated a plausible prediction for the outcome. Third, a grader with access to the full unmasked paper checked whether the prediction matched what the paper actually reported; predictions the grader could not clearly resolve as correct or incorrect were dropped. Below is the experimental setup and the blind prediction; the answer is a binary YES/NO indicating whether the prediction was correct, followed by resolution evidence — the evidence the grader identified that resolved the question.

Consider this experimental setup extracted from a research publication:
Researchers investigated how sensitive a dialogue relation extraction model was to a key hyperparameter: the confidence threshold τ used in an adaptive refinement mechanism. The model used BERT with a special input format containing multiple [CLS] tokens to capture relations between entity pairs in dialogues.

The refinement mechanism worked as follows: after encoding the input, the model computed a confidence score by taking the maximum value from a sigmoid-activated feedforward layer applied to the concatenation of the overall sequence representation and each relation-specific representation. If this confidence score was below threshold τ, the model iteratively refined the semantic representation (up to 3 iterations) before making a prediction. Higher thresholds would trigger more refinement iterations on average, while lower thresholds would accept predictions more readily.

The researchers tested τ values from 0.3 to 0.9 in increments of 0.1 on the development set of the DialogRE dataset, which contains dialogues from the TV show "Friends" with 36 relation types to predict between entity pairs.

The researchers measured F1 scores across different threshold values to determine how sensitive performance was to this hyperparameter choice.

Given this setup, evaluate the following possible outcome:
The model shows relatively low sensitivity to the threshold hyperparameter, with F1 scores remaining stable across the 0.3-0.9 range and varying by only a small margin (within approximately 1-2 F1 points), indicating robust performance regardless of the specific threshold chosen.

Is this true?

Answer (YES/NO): YES